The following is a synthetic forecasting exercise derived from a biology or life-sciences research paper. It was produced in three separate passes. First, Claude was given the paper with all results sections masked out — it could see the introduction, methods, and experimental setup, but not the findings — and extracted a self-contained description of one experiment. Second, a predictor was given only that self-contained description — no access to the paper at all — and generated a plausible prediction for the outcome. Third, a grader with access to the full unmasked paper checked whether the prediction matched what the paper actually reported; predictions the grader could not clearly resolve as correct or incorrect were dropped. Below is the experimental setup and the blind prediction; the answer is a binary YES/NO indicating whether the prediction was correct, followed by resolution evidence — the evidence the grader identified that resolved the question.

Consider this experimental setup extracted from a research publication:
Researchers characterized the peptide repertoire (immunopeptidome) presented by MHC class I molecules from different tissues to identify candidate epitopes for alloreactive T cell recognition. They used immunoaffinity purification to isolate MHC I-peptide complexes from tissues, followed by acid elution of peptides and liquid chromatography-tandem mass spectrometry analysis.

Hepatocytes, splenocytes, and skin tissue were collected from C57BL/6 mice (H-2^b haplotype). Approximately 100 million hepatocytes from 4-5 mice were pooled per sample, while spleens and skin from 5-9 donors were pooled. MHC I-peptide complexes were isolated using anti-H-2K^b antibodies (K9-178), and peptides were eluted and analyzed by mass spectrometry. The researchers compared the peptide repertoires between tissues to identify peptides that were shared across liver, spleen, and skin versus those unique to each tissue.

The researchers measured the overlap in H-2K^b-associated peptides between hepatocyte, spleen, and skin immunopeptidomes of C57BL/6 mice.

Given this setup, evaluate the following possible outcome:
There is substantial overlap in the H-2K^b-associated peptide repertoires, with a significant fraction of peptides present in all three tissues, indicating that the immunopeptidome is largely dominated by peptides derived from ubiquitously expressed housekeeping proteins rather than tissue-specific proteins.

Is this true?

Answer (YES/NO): NO